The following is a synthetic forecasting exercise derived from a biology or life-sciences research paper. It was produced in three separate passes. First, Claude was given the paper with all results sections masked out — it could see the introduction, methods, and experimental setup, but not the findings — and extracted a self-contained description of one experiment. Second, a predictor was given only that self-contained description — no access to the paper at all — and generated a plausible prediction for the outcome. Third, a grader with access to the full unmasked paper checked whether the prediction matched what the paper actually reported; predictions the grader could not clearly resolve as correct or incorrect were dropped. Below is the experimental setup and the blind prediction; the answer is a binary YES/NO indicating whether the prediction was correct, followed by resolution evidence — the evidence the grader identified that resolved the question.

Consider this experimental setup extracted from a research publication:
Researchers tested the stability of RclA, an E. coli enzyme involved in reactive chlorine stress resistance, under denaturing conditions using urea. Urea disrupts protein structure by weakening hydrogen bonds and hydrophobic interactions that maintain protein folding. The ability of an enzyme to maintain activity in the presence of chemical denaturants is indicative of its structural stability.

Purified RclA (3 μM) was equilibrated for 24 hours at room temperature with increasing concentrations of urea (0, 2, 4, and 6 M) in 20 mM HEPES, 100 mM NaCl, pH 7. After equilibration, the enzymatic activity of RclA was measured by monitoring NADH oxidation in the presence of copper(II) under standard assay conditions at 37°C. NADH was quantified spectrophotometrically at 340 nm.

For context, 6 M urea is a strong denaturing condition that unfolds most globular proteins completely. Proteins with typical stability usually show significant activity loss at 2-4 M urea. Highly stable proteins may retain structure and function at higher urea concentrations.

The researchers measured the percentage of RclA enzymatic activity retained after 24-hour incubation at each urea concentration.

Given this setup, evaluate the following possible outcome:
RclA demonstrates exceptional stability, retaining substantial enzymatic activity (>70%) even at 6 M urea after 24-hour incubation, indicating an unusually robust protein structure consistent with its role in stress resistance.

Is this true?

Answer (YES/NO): NO